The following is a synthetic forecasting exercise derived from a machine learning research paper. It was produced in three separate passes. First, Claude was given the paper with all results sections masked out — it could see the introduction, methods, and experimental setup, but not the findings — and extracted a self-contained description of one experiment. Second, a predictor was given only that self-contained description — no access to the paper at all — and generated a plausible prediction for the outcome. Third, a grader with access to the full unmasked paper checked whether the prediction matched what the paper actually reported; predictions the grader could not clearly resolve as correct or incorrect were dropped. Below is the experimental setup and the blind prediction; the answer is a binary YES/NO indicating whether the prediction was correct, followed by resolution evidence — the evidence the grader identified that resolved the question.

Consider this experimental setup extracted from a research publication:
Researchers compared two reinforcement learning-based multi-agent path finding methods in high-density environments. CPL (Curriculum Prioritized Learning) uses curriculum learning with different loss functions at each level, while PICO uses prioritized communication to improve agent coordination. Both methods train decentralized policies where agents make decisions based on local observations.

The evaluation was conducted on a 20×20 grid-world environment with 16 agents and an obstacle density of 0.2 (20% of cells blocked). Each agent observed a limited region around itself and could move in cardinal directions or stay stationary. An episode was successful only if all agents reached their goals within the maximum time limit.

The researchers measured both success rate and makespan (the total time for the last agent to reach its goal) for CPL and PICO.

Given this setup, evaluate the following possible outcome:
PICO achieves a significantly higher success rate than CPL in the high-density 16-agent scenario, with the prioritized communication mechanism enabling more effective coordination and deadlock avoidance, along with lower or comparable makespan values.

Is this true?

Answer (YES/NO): NO